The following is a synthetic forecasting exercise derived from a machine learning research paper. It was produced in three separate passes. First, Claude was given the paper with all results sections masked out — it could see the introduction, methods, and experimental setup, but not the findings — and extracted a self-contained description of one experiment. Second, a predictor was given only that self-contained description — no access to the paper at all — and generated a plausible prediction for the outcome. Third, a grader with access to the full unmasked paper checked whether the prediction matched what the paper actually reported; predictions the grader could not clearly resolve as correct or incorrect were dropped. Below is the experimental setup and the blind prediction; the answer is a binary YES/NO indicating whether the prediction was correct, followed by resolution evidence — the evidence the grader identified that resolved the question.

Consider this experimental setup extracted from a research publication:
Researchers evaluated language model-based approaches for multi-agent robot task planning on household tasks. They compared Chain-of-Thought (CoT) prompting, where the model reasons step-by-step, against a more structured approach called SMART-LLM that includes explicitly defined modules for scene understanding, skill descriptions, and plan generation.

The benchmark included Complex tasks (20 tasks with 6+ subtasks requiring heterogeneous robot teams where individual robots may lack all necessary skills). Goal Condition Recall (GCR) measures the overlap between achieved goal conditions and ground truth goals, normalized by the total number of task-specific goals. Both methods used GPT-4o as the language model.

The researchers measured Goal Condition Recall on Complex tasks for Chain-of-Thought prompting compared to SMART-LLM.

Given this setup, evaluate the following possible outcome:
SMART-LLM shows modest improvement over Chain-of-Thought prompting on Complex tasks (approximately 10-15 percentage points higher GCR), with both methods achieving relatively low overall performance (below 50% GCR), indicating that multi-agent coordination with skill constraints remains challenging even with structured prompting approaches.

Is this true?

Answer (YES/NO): NO